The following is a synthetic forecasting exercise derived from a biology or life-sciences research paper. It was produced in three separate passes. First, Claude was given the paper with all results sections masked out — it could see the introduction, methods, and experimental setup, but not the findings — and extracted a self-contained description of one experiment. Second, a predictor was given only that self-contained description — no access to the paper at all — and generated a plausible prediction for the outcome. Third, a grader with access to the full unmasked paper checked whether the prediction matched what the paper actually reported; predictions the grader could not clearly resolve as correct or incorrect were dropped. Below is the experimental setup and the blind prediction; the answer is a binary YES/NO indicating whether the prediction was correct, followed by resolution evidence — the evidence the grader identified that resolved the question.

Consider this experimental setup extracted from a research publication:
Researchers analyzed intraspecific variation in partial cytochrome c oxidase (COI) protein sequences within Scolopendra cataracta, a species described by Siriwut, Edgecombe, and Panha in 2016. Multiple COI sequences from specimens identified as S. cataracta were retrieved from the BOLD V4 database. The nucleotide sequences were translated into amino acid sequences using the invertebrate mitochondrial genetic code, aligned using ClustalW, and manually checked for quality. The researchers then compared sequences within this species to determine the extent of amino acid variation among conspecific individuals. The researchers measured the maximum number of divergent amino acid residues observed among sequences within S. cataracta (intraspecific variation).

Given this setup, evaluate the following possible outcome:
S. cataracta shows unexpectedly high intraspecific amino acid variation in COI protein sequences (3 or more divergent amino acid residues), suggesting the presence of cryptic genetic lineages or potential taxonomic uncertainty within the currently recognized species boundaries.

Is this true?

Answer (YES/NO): YES